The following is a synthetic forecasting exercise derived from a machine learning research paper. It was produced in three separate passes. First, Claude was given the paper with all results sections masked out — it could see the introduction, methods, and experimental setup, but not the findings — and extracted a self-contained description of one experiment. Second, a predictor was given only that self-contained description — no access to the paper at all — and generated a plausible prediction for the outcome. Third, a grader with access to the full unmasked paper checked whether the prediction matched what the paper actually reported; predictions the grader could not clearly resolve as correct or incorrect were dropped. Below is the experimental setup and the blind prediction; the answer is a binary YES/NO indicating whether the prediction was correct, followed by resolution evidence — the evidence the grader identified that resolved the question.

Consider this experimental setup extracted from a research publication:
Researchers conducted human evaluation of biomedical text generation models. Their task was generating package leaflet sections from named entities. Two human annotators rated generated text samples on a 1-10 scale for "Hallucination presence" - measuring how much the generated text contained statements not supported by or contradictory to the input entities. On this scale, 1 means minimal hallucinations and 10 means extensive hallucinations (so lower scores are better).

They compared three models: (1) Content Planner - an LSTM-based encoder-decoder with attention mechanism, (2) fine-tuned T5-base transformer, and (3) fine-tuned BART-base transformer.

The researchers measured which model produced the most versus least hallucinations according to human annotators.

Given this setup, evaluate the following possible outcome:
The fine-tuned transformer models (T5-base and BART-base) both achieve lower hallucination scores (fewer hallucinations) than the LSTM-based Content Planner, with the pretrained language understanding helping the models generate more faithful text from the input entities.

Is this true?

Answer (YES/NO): YES